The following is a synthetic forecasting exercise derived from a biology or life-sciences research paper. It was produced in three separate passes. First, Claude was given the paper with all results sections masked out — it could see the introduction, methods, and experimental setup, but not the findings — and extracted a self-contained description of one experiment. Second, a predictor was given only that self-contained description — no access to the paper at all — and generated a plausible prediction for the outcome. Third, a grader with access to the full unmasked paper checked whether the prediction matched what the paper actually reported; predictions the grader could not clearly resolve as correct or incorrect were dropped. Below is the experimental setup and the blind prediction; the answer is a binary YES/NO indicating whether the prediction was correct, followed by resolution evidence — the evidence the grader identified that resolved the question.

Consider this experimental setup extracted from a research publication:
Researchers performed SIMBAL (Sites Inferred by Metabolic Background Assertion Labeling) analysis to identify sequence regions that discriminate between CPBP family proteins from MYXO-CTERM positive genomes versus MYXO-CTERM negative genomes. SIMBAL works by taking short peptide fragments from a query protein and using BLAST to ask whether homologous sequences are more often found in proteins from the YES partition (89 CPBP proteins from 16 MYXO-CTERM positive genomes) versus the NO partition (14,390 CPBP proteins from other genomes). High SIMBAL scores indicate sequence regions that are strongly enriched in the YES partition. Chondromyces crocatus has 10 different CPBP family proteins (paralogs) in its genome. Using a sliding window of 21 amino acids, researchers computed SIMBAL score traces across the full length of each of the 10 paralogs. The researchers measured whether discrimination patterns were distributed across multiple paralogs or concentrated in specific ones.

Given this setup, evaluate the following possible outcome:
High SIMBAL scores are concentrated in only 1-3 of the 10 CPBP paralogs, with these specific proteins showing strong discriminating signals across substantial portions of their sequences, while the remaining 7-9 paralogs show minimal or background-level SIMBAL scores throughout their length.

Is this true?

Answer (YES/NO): YES